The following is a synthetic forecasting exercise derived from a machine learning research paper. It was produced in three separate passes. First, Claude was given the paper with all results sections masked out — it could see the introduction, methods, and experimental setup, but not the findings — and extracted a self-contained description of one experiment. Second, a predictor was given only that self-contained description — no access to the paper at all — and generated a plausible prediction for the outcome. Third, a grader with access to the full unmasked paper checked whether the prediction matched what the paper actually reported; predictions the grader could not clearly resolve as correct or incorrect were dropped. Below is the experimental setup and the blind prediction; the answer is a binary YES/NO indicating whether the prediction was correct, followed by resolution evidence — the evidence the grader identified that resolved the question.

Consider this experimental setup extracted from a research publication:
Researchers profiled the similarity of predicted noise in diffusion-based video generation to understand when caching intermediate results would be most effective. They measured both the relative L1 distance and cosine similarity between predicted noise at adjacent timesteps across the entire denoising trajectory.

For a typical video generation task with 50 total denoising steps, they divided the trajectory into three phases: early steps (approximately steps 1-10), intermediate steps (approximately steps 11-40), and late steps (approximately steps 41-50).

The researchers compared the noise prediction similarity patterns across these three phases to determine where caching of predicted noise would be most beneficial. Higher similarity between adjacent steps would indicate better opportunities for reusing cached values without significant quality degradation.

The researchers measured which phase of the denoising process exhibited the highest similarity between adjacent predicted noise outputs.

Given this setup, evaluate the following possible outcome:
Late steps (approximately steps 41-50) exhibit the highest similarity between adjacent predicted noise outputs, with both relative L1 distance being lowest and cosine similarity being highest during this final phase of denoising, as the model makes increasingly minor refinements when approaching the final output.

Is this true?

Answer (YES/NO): NO